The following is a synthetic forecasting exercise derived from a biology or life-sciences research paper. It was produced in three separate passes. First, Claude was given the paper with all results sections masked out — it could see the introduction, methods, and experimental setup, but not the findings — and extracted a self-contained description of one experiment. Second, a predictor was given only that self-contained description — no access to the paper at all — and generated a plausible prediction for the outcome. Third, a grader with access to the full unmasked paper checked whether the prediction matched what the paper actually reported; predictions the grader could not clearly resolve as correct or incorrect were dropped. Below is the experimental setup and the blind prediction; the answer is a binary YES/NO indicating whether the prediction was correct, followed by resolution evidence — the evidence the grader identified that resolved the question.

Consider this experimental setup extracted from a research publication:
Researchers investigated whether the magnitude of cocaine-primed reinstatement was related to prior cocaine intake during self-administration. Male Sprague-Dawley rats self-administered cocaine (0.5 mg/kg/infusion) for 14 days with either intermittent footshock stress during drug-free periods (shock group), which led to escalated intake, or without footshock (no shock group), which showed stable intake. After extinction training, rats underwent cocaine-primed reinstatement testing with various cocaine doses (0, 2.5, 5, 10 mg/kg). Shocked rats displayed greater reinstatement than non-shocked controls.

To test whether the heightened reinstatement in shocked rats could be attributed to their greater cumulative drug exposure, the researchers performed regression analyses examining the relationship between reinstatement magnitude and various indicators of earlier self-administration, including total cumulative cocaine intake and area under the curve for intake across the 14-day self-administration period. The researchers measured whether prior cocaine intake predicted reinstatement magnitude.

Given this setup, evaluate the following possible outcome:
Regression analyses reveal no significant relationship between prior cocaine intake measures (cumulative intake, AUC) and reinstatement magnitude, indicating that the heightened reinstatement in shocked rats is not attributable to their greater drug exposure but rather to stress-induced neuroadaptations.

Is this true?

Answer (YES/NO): YES